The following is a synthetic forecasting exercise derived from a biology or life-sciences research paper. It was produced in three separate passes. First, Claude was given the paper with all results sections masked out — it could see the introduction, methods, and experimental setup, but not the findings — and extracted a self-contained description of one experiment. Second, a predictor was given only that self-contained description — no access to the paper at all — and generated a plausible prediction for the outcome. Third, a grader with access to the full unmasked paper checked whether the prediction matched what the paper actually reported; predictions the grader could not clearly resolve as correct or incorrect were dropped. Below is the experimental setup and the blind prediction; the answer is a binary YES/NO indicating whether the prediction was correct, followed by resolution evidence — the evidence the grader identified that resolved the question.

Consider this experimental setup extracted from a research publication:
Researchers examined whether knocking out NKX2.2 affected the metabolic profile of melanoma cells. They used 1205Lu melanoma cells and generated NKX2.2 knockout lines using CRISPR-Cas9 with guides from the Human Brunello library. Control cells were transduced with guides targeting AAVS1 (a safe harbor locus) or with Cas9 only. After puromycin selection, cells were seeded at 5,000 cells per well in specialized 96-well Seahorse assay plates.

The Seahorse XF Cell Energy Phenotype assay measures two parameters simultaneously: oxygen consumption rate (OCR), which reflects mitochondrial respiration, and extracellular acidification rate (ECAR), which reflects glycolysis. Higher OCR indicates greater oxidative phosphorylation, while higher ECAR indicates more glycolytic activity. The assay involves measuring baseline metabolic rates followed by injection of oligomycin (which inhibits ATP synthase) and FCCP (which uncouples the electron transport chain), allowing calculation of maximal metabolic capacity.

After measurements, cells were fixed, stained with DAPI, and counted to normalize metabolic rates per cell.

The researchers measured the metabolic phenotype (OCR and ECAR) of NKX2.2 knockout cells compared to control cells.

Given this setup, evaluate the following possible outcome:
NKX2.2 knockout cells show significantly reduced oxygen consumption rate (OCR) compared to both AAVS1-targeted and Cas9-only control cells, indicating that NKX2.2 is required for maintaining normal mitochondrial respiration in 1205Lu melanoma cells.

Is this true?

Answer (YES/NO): NO